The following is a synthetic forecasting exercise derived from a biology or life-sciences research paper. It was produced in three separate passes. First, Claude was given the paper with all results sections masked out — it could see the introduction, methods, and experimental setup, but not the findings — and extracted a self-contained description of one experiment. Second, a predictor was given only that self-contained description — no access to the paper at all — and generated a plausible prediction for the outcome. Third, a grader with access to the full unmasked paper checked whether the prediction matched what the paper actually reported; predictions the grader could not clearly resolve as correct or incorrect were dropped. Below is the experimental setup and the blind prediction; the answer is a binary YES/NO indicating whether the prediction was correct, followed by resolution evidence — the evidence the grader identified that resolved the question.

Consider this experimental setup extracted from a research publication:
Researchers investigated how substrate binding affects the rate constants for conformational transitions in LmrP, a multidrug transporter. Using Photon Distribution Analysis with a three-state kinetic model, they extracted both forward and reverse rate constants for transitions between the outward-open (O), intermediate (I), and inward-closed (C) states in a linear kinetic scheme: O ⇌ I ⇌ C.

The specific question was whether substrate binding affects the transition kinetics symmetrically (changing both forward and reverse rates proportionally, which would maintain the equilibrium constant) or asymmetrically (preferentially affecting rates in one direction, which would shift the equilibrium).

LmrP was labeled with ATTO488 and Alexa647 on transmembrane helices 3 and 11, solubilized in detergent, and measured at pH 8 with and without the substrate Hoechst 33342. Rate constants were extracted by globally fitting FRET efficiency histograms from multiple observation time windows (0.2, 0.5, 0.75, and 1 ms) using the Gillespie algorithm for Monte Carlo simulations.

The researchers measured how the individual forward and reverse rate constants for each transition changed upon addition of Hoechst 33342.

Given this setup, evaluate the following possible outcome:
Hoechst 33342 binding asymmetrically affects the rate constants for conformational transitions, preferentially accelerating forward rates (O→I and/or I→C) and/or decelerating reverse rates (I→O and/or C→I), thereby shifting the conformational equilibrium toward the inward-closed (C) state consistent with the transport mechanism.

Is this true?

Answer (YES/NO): NO